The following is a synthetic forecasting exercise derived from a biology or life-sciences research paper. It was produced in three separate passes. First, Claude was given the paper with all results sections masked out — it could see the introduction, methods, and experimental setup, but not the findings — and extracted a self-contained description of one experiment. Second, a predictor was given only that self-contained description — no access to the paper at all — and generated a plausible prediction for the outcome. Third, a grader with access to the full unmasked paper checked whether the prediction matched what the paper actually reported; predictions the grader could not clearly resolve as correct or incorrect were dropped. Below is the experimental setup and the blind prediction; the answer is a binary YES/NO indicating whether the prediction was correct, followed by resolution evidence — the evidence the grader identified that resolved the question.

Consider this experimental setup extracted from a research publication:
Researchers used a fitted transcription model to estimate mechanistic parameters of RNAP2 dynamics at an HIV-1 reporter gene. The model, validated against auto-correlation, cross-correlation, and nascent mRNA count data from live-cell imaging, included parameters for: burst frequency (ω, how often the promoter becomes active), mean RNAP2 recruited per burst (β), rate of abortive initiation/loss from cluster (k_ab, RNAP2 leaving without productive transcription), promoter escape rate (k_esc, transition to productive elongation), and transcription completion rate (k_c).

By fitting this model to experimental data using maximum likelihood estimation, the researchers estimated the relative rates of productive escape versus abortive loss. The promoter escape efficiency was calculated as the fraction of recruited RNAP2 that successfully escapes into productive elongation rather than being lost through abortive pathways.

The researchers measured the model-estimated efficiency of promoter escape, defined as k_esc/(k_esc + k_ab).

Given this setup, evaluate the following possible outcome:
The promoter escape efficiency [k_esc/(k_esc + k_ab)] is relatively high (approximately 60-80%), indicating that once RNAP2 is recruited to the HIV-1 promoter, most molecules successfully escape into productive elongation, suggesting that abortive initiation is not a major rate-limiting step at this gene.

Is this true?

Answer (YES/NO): NO